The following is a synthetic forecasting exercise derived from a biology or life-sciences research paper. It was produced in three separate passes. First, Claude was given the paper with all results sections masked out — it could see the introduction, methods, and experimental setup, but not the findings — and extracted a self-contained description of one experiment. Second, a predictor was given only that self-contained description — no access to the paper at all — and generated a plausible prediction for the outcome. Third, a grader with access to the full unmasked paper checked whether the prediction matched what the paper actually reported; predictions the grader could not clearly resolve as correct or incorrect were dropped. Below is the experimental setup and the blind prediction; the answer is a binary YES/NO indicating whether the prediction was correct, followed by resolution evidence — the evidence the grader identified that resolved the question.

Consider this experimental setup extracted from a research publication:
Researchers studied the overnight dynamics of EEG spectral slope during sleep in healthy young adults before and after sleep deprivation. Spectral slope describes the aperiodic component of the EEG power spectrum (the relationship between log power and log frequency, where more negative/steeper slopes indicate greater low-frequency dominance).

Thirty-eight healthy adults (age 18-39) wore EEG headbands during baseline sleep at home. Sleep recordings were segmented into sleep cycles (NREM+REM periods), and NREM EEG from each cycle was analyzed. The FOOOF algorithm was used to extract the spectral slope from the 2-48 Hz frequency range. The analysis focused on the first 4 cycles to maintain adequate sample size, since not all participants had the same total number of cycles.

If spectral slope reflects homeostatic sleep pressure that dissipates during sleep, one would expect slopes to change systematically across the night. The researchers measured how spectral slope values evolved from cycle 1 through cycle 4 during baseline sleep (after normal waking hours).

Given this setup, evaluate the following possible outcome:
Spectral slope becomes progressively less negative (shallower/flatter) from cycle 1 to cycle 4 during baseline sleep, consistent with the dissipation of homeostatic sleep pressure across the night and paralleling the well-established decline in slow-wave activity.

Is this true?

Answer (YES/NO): YES